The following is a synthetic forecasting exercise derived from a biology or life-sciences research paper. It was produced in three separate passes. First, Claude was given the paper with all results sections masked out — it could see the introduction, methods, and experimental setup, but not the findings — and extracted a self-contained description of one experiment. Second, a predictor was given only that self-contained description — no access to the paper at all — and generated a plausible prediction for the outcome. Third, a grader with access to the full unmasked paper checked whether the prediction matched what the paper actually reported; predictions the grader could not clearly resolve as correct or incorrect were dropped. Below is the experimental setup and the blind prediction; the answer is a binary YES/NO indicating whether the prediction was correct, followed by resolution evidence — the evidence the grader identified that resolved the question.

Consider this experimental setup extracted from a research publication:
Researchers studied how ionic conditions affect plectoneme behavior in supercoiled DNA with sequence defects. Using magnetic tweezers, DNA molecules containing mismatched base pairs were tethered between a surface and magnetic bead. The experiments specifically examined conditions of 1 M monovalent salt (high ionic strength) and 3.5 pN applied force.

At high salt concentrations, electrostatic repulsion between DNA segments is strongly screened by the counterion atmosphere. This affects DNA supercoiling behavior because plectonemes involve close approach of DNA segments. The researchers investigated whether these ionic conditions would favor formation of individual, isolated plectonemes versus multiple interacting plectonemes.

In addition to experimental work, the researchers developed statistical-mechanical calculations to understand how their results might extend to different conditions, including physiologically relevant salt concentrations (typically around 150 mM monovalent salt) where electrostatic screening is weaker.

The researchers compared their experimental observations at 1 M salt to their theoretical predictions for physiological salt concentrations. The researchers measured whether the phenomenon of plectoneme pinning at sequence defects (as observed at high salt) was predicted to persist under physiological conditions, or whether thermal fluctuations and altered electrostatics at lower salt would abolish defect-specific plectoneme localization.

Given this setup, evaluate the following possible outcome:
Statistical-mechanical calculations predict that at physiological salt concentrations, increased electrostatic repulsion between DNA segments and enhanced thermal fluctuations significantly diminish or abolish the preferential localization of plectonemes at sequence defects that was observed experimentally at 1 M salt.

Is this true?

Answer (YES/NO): NO